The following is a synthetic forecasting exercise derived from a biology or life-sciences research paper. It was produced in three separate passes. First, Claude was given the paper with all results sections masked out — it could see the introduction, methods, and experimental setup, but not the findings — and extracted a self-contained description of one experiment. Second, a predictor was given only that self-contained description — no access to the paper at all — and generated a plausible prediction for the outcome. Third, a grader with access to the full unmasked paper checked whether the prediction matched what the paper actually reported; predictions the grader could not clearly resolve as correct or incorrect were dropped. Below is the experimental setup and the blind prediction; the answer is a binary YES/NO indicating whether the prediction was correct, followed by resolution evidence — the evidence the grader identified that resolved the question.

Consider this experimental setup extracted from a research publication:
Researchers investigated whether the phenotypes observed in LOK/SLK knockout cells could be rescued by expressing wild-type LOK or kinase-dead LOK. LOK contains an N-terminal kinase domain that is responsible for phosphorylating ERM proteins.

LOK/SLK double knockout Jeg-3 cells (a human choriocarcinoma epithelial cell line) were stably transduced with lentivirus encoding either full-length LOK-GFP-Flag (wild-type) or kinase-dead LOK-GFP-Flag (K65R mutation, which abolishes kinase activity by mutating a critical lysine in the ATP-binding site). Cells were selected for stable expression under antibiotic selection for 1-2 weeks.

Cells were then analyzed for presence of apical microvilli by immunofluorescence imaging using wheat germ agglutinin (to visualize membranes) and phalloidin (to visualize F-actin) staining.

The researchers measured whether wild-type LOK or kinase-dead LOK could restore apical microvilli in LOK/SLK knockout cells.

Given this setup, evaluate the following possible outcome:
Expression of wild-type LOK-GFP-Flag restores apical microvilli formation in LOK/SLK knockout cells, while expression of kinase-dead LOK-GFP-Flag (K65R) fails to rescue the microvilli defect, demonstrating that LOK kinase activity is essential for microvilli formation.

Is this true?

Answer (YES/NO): YES